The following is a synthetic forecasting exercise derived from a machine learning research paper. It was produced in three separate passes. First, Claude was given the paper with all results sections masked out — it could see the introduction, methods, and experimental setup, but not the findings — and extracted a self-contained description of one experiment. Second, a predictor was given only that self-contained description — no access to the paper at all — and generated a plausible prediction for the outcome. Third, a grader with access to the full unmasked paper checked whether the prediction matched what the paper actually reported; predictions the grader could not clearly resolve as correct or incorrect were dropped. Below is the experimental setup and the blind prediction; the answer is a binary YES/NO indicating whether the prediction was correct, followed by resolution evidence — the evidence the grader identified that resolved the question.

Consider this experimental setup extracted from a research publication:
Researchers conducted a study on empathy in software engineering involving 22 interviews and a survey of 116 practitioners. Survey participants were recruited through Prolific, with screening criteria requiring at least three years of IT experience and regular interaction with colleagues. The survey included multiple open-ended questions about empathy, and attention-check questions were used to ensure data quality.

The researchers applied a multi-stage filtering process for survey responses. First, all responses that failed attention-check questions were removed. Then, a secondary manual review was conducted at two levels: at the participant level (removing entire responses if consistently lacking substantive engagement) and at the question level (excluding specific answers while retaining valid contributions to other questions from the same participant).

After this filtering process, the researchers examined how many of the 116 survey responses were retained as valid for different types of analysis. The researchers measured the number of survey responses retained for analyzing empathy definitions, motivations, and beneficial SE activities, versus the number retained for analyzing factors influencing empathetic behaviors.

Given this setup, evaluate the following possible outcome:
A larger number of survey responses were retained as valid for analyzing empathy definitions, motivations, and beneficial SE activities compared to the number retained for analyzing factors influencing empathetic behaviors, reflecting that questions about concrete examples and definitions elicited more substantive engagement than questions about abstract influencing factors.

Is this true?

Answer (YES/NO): NO